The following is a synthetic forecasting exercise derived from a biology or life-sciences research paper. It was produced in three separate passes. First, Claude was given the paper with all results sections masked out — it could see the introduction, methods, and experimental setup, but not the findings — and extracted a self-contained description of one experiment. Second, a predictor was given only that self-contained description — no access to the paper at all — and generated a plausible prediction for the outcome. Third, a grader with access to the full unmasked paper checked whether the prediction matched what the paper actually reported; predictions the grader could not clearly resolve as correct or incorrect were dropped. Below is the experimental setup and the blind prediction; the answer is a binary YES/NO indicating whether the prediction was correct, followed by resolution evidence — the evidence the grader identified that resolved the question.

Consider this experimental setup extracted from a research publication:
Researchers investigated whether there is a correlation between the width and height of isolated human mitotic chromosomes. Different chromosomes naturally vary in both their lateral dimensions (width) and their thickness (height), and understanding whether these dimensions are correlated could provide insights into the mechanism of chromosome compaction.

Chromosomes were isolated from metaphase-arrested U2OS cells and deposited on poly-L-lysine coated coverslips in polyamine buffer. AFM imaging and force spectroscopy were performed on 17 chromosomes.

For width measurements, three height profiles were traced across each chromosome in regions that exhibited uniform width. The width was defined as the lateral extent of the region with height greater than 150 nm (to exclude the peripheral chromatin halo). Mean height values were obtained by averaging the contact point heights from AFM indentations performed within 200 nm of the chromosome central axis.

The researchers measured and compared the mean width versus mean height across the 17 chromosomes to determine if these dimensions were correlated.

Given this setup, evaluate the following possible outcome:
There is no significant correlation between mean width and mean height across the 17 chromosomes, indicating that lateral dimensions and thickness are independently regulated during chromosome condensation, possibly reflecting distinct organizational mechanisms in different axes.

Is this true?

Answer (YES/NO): YES